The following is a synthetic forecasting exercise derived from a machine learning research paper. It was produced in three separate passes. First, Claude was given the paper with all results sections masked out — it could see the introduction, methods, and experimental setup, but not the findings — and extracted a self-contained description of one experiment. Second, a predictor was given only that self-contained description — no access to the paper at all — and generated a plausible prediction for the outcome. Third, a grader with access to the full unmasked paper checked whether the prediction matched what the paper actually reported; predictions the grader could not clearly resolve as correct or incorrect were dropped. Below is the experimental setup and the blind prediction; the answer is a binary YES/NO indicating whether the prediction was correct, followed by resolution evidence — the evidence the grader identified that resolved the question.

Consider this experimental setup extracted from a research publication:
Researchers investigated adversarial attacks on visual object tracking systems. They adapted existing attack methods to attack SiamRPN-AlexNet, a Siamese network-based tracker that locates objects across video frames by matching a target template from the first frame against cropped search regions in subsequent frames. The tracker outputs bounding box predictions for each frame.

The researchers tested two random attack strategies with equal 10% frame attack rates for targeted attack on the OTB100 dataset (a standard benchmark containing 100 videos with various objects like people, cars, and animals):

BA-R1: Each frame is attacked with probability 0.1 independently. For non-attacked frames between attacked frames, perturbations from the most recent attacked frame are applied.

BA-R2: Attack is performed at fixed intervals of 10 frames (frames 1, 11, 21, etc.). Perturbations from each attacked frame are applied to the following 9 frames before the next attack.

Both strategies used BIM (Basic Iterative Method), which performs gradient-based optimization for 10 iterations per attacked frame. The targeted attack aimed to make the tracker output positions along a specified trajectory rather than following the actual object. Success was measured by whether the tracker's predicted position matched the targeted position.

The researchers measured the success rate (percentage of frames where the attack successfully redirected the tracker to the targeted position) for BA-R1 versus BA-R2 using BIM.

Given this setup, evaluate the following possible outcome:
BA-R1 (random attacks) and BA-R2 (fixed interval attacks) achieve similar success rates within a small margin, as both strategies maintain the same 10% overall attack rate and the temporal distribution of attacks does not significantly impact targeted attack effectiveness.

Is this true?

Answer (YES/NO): NO